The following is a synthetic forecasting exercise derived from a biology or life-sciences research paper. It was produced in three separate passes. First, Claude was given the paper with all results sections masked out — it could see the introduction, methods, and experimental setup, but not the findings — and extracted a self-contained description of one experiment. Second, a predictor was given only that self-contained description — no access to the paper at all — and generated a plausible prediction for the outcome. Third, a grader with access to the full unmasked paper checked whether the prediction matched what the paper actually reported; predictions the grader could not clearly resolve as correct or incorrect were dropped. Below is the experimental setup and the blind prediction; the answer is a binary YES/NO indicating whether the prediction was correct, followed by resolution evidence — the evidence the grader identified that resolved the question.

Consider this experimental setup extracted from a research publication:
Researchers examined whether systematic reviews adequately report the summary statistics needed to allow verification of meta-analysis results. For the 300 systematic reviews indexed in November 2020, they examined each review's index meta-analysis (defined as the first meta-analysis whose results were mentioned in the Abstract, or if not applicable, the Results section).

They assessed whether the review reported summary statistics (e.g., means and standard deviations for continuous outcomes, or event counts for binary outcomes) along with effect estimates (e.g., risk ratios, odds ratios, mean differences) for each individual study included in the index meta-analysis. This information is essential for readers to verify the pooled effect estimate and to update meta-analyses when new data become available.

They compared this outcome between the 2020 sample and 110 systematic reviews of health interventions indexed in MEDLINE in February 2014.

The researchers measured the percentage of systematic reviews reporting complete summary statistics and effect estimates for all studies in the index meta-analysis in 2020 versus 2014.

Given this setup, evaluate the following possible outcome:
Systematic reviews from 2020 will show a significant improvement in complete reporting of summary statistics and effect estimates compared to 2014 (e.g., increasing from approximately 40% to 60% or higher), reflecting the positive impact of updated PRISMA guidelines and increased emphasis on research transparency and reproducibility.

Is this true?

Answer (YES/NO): NO